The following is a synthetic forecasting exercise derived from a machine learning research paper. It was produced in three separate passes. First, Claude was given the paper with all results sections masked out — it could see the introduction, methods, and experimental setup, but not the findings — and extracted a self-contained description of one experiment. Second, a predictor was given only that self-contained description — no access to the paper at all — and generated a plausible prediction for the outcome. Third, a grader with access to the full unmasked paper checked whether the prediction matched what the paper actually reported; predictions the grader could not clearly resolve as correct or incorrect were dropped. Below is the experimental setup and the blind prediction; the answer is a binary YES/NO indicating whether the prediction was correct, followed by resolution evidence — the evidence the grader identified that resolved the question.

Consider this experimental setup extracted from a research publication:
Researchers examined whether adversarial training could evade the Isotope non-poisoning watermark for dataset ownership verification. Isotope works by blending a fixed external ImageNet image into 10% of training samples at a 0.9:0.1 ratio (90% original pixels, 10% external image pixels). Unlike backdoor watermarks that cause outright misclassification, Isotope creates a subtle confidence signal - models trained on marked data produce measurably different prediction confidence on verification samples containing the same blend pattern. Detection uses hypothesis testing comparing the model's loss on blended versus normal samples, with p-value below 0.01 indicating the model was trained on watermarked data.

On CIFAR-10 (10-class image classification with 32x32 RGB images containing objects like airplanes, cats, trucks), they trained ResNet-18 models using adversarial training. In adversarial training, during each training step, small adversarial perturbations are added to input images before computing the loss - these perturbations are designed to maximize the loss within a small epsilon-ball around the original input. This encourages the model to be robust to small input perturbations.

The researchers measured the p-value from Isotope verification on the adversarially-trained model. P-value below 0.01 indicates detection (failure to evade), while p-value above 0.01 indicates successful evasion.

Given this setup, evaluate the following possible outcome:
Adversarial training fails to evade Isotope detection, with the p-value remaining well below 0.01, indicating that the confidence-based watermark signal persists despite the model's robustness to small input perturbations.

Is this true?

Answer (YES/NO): NO